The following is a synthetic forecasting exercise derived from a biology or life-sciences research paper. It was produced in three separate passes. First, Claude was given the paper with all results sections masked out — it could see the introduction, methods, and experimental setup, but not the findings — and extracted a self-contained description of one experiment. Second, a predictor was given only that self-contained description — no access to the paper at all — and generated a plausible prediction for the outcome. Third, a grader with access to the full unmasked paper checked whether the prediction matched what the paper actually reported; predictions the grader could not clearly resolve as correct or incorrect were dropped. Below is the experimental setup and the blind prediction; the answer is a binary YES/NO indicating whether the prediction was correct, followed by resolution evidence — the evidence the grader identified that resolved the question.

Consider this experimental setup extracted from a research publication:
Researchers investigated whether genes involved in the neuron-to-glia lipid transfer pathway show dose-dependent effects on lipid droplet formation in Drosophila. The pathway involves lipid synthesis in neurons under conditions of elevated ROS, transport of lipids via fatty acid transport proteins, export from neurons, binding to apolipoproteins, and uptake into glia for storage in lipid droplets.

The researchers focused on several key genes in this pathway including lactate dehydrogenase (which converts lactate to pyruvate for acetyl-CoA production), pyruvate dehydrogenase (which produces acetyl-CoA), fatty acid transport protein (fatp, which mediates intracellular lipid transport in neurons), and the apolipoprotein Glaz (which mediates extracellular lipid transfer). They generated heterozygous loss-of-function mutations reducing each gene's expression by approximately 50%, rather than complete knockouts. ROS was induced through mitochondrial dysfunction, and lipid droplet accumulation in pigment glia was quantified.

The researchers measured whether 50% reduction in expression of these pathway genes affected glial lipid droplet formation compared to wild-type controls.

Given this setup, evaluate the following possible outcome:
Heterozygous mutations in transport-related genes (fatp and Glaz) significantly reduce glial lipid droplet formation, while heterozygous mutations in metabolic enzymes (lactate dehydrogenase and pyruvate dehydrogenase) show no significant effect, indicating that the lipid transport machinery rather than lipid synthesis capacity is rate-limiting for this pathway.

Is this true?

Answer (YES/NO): NO